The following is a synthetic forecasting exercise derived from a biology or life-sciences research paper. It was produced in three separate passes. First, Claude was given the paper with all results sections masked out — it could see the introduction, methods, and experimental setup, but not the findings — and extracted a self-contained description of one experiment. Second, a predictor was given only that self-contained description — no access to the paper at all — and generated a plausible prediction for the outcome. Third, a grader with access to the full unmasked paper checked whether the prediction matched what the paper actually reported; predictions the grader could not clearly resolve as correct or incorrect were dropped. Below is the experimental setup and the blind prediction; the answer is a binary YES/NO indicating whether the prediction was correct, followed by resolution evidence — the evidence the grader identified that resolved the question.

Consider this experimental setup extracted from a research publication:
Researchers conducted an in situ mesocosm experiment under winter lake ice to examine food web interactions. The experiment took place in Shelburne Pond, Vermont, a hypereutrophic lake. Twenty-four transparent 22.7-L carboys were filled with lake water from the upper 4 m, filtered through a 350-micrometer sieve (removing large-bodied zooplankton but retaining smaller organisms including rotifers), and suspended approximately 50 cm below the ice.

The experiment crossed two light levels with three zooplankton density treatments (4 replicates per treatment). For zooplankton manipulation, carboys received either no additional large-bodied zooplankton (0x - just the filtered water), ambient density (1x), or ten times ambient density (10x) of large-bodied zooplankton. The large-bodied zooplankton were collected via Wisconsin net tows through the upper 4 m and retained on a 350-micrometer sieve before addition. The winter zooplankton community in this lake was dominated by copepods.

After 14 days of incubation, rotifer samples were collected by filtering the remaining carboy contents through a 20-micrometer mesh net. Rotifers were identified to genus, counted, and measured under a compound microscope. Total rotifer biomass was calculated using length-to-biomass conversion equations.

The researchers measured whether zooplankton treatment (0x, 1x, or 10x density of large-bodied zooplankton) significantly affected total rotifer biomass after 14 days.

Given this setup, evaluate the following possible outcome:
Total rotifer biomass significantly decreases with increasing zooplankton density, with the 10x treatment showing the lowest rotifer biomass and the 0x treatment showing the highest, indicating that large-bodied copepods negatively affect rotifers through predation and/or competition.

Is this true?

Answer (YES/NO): NO